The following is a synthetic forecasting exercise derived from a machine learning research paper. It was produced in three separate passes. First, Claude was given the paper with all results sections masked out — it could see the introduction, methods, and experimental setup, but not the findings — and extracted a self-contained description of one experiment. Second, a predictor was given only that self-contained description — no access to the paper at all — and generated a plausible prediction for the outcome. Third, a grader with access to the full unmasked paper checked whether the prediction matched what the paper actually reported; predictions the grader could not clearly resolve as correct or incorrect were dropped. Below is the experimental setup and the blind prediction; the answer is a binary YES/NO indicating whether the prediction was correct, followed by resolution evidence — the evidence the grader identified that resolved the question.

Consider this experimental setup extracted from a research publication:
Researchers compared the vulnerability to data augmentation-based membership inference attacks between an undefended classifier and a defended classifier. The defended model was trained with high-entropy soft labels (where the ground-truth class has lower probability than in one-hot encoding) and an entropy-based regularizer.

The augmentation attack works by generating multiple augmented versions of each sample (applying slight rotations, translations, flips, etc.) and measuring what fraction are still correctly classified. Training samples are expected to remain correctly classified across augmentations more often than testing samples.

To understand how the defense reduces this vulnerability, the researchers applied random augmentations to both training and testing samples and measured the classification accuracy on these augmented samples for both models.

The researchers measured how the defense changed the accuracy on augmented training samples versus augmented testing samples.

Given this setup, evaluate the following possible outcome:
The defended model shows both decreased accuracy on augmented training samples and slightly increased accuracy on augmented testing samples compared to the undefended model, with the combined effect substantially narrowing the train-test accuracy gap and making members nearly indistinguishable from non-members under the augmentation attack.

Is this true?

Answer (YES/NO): NO